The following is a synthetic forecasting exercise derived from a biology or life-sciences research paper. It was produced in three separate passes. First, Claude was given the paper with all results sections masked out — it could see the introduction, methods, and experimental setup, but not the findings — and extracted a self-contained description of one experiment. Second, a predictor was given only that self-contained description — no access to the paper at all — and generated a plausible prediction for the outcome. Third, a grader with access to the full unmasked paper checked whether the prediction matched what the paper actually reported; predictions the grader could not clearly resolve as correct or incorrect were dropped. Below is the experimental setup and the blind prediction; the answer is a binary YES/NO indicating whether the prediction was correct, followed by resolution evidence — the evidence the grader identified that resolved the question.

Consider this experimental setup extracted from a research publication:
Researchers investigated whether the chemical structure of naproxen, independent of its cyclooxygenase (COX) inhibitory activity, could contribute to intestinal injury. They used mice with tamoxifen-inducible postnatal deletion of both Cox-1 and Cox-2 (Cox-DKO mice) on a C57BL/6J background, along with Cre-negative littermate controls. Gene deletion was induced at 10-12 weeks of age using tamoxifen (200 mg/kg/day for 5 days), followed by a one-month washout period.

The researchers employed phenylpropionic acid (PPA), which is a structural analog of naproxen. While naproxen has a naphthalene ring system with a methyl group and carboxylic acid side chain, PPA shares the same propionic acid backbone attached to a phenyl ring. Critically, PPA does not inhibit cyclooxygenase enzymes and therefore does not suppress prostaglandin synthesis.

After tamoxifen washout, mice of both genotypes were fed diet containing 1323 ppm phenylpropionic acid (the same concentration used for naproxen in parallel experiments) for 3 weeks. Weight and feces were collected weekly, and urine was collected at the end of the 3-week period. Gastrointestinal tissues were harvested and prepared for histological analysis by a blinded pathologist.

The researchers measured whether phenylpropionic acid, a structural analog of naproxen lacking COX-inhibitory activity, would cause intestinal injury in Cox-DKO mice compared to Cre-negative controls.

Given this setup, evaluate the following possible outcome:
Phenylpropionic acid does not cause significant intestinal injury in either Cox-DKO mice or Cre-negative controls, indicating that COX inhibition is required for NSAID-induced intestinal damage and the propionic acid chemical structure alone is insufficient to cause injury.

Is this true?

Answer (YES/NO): NO